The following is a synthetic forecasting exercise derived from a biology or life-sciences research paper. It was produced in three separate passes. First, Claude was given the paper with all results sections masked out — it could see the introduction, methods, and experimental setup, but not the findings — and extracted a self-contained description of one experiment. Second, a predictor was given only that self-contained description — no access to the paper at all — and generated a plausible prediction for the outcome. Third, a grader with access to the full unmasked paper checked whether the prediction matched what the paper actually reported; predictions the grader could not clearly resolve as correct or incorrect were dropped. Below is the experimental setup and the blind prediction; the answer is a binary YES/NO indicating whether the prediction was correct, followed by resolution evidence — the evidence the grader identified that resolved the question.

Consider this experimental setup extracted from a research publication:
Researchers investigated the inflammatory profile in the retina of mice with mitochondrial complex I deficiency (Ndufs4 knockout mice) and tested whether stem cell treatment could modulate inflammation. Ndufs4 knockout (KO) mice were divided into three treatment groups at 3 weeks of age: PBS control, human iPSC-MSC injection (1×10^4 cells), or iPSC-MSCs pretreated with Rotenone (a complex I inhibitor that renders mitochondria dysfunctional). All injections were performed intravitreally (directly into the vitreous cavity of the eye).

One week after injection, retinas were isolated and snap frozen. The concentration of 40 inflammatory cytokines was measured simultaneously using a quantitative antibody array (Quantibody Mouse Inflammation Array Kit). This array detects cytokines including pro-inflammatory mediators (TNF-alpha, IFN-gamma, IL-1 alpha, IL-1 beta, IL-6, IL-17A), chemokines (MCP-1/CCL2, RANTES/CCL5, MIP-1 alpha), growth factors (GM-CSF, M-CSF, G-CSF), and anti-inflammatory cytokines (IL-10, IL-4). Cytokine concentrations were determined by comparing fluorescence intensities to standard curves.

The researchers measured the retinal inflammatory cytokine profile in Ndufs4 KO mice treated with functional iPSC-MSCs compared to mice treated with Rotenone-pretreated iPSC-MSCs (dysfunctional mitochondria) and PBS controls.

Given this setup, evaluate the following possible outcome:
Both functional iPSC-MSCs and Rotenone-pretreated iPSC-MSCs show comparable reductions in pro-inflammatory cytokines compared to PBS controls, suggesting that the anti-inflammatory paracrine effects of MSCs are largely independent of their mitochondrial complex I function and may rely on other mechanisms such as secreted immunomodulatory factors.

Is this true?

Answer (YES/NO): NO